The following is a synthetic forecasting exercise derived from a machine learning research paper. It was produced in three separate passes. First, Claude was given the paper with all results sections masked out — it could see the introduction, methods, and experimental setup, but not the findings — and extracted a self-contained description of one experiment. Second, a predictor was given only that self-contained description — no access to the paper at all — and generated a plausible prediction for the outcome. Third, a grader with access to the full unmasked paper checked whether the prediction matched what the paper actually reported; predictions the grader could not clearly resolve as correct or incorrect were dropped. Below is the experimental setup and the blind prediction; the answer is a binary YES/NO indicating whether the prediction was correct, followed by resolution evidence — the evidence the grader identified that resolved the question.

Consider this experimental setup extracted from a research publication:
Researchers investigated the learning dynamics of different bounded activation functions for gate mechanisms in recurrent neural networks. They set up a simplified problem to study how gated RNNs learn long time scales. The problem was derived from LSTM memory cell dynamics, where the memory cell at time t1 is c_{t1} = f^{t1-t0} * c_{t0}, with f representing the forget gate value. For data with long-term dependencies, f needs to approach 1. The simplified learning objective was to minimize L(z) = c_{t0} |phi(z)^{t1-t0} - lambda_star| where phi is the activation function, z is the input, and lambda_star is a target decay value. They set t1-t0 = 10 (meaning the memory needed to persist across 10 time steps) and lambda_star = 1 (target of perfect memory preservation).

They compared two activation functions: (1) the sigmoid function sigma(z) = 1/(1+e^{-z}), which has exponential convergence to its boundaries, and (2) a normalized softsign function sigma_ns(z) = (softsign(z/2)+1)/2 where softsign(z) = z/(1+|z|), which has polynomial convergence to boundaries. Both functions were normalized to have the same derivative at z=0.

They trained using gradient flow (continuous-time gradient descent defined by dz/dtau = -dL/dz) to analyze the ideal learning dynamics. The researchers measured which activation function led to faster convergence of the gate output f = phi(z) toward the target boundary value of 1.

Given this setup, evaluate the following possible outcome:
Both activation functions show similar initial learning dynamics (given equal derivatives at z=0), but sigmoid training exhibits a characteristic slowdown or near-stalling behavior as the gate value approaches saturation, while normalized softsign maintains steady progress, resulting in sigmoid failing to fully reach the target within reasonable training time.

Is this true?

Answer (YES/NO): NO